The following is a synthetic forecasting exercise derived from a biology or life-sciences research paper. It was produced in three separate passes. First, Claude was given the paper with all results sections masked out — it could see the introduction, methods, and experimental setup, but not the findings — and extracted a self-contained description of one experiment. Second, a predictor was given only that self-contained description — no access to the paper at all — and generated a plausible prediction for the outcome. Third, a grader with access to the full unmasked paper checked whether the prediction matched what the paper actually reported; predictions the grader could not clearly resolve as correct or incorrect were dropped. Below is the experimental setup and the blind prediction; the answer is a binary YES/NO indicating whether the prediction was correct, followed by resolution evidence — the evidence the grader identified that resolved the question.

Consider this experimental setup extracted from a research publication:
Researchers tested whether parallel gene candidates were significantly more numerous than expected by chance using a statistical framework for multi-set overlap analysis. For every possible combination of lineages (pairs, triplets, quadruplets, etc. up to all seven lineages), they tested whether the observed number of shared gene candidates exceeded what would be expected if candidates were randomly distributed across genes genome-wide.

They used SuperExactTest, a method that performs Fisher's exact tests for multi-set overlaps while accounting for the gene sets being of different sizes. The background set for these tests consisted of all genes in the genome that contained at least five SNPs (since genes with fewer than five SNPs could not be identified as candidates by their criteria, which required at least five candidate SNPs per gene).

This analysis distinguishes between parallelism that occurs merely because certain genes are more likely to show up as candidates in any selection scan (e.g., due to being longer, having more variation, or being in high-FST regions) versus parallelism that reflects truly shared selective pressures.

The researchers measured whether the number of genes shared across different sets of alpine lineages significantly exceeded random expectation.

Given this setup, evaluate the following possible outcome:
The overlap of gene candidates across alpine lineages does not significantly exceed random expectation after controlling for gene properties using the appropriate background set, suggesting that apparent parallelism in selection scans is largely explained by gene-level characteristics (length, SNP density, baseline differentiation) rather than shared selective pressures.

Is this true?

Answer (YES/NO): NO